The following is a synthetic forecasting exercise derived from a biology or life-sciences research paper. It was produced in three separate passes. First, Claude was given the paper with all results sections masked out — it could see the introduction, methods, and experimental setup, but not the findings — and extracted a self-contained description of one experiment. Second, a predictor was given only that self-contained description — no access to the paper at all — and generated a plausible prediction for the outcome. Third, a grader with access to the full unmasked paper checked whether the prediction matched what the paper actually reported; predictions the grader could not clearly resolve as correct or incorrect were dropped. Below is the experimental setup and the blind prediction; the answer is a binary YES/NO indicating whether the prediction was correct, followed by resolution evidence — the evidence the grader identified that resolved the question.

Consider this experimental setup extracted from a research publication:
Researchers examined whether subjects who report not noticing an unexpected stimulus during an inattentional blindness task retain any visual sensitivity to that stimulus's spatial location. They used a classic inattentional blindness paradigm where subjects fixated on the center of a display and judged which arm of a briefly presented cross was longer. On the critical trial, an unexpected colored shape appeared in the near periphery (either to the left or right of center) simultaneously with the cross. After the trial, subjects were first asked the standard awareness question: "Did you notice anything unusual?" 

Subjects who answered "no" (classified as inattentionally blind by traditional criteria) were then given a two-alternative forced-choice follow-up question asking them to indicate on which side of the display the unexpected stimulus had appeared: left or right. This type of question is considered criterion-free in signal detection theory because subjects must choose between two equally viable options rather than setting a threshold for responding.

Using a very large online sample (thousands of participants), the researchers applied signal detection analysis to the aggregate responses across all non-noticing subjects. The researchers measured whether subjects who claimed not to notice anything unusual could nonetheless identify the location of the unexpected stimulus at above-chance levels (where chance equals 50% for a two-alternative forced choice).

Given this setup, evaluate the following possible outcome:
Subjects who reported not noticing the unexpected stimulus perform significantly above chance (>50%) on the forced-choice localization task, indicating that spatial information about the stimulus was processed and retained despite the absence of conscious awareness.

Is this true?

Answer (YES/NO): YES